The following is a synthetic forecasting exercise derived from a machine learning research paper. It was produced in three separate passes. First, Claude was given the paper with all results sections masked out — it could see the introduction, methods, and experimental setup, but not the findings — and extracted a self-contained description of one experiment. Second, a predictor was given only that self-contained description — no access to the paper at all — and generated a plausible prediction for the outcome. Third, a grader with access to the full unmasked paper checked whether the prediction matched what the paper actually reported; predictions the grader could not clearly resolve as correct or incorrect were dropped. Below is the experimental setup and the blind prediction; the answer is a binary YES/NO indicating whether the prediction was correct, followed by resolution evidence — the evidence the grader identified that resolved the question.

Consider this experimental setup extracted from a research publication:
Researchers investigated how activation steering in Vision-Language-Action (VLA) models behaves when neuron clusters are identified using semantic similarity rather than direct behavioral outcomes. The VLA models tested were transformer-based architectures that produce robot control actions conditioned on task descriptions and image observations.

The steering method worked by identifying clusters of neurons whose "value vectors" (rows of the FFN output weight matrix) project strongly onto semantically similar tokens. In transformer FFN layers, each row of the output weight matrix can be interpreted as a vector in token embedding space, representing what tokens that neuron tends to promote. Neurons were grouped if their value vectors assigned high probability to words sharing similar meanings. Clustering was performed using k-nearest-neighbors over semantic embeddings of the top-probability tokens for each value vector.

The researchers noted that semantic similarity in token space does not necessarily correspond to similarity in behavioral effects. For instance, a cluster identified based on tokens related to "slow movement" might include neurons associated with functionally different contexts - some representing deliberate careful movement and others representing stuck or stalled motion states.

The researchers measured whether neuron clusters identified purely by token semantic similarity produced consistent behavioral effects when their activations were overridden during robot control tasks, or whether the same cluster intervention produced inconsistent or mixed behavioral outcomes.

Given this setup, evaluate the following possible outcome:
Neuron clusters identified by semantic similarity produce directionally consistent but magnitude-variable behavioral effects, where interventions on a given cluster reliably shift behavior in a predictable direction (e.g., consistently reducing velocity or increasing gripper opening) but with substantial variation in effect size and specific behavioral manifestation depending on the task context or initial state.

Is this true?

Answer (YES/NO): YES